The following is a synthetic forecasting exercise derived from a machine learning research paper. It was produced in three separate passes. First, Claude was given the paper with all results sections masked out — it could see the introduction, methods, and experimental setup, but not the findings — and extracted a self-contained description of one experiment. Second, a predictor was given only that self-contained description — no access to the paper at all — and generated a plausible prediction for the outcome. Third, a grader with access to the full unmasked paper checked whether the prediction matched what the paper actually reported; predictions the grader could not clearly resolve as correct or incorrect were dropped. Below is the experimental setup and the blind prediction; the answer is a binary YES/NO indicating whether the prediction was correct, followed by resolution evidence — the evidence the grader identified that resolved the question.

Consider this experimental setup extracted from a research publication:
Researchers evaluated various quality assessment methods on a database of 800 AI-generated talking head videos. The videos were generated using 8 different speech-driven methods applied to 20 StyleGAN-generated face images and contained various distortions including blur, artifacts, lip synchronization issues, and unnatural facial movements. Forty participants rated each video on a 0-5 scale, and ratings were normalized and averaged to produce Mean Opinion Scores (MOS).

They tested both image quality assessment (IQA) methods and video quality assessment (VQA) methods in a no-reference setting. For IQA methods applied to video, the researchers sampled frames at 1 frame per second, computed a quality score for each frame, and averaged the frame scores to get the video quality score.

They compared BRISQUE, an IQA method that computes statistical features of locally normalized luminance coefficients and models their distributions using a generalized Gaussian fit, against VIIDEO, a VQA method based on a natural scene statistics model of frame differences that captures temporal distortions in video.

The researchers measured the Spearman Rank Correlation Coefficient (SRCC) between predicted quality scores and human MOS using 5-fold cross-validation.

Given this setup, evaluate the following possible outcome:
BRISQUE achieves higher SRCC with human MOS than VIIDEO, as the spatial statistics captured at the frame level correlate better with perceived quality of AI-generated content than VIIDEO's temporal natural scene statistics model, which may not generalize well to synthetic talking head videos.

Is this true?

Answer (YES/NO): YES